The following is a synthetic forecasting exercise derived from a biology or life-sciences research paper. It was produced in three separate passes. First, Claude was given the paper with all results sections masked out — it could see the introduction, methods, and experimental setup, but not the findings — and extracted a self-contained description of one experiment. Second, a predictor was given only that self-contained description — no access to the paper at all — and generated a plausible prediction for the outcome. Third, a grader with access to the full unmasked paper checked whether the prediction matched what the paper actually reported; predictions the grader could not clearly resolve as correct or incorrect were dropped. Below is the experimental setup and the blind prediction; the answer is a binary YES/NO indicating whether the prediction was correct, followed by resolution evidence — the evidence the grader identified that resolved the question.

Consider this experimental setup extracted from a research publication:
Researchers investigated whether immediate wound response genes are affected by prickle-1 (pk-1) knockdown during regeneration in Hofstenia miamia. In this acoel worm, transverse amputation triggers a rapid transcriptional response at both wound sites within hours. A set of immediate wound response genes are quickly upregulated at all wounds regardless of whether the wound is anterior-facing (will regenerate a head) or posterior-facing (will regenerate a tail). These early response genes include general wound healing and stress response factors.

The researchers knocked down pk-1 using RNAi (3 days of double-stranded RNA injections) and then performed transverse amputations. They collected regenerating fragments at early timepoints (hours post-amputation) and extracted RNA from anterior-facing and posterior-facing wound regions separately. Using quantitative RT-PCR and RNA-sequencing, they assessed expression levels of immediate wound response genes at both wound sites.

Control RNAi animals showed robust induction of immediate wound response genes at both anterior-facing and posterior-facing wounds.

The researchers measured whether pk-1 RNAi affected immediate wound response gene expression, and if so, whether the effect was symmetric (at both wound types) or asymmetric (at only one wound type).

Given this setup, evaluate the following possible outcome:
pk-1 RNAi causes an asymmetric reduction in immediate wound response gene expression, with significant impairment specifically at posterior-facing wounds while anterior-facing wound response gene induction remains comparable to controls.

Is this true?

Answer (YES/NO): NO